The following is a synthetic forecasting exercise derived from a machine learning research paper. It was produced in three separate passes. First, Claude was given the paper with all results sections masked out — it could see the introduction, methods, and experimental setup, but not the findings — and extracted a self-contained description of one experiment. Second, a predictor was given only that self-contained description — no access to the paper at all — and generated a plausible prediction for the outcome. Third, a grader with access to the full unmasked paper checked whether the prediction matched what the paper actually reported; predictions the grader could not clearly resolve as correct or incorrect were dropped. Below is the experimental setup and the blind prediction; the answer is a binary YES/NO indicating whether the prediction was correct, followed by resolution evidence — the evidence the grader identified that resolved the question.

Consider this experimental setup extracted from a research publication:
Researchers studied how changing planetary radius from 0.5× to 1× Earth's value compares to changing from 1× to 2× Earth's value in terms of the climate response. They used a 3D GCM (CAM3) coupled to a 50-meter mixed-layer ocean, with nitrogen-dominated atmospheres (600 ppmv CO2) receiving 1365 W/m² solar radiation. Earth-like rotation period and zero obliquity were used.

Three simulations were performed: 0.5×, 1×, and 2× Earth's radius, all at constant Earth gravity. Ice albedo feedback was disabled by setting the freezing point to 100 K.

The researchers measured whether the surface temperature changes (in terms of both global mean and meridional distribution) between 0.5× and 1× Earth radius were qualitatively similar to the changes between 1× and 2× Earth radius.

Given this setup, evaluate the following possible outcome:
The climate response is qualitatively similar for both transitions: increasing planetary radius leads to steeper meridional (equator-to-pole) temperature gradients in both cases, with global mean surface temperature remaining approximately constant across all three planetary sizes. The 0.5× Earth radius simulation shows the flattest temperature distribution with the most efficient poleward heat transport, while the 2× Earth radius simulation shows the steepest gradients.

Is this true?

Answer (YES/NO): NO